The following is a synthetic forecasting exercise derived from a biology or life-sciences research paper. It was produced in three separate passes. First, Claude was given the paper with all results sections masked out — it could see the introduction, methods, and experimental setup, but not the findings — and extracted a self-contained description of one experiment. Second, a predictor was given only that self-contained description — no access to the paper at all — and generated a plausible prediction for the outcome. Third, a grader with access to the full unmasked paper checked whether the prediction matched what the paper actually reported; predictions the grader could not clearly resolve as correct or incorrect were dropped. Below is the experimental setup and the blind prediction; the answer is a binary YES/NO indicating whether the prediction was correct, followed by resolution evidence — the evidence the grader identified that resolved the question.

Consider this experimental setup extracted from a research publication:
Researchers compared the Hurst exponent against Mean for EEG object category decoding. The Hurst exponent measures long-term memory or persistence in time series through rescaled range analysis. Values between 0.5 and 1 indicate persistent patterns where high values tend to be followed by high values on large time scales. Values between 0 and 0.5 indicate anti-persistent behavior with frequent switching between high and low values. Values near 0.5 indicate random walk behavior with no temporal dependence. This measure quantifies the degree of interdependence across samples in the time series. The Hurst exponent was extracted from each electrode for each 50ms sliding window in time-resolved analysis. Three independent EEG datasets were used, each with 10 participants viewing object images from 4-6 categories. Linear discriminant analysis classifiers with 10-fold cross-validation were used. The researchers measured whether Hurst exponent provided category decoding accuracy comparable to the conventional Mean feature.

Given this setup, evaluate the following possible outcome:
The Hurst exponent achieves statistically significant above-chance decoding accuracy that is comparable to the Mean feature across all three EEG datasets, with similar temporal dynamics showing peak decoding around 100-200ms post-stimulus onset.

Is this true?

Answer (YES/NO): NO